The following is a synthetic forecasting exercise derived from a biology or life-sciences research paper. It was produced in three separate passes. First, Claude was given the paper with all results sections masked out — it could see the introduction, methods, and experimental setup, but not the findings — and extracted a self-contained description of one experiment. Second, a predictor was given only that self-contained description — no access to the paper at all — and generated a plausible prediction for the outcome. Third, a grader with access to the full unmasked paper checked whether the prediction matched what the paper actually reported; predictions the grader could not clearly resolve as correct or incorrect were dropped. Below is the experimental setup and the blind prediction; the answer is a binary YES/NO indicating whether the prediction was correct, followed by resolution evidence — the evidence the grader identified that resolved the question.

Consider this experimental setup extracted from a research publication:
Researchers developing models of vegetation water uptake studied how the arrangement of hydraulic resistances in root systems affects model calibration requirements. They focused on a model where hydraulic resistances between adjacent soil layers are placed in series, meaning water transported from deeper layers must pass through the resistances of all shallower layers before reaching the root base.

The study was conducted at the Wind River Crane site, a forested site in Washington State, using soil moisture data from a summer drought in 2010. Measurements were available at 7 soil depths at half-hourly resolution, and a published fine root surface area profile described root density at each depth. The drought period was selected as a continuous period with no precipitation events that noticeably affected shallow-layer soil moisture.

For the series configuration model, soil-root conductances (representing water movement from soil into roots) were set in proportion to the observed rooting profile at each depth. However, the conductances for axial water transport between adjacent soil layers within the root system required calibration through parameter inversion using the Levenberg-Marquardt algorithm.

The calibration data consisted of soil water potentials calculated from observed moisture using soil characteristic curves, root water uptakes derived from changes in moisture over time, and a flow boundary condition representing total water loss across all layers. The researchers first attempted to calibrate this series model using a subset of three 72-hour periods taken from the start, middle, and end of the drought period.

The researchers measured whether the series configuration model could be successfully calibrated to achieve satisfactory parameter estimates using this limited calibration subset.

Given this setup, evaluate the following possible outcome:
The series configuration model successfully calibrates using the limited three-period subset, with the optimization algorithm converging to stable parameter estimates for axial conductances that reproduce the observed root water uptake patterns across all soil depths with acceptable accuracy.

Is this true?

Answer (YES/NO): NO